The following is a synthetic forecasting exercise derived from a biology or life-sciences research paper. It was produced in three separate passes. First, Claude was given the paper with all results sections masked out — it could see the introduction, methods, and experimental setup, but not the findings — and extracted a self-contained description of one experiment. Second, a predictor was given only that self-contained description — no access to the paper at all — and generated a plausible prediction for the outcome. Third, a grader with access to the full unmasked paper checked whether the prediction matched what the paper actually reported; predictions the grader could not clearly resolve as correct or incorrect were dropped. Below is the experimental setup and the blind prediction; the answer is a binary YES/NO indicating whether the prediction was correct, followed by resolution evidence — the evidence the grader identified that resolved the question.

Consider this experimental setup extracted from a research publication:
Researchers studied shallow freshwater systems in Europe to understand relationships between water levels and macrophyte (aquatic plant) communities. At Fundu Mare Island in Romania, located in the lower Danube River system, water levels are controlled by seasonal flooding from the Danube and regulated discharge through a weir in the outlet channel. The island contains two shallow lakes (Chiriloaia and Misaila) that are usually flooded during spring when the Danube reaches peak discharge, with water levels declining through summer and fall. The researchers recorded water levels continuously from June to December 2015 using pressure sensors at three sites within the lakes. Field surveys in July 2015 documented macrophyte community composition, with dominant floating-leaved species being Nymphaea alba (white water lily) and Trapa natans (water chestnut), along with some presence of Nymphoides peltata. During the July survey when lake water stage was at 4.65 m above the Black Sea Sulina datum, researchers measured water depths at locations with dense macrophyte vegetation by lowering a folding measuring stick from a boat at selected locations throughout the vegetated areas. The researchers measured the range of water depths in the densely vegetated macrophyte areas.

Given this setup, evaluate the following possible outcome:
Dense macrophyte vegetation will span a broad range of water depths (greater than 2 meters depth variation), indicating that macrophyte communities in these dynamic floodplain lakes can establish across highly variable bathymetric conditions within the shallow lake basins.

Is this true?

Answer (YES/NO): NO